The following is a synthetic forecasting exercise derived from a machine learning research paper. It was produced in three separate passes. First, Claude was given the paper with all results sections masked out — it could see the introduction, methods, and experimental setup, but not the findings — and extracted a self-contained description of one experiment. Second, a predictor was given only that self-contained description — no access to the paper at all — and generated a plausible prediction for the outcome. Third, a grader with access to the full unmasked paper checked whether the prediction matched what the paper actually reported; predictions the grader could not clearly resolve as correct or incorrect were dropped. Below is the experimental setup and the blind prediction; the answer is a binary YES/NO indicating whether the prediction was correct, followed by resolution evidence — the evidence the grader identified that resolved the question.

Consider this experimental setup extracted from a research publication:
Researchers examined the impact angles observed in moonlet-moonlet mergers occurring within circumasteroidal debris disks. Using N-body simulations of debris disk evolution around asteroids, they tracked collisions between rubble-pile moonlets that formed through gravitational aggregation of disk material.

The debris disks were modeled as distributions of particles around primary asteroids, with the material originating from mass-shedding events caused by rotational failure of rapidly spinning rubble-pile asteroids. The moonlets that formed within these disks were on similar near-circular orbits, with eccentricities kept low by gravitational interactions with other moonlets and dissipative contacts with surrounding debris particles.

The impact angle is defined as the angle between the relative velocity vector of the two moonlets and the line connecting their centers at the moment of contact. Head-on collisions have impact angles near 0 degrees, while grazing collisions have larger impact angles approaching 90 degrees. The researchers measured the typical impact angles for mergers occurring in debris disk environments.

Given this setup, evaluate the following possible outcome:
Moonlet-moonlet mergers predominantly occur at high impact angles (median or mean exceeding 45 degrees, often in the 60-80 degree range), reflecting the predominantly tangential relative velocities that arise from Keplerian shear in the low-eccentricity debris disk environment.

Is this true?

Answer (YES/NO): NO